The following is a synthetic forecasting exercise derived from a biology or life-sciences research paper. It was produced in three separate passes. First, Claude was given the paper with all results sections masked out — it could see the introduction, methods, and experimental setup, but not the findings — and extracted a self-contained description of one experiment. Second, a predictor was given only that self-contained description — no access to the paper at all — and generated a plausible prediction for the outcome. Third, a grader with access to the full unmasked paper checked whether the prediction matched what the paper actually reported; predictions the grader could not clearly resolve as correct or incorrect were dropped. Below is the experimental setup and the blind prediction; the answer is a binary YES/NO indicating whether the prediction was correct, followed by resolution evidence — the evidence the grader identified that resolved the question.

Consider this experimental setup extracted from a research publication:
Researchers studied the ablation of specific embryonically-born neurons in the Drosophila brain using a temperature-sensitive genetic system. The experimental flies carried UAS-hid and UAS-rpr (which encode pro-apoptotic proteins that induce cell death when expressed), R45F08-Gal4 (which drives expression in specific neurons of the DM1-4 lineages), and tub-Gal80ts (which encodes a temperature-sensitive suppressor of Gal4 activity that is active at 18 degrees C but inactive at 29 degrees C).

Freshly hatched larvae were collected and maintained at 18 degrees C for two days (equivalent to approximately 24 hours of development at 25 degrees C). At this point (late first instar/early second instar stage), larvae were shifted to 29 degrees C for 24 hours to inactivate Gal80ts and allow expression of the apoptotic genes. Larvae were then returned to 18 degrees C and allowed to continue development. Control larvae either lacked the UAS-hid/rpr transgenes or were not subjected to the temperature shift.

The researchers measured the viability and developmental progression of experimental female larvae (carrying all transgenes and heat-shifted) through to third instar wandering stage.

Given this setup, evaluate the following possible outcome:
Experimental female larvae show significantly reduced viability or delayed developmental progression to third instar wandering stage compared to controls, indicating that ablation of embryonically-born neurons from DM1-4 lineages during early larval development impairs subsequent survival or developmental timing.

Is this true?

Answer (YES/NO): YES